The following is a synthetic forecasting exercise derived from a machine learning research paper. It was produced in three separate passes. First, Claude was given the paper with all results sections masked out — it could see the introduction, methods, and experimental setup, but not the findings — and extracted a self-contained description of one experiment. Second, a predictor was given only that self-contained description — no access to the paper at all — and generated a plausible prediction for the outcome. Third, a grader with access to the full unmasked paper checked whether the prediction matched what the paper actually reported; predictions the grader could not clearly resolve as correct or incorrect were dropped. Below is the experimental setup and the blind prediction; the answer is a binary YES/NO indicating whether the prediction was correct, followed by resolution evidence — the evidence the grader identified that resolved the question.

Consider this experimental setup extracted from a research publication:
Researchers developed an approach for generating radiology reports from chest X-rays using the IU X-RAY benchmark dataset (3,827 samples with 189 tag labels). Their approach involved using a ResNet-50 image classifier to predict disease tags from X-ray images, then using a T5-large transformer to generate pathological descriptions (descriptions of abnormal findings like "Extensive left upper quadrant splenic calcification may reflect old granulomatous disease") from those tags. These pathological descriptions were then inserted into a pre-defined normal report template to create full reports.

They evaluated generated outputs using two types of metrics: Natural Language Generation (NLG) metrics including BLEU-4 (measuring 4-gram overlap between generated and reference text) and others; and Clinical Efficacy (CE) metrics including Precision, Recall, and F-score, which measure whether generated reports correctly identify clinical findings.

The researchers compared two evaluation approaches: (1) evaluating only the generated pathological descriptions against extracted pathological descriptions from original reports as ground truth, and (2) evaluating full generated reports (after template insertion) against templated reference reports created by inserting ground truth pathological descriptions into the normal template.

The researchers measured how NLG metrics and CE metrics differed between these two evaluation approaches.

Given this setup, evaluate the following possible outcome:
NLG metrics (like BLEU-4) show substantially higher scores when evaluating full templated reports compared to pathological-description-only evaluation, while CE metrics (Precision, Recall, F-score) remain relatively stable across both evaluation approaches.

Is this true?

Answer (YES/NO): NO